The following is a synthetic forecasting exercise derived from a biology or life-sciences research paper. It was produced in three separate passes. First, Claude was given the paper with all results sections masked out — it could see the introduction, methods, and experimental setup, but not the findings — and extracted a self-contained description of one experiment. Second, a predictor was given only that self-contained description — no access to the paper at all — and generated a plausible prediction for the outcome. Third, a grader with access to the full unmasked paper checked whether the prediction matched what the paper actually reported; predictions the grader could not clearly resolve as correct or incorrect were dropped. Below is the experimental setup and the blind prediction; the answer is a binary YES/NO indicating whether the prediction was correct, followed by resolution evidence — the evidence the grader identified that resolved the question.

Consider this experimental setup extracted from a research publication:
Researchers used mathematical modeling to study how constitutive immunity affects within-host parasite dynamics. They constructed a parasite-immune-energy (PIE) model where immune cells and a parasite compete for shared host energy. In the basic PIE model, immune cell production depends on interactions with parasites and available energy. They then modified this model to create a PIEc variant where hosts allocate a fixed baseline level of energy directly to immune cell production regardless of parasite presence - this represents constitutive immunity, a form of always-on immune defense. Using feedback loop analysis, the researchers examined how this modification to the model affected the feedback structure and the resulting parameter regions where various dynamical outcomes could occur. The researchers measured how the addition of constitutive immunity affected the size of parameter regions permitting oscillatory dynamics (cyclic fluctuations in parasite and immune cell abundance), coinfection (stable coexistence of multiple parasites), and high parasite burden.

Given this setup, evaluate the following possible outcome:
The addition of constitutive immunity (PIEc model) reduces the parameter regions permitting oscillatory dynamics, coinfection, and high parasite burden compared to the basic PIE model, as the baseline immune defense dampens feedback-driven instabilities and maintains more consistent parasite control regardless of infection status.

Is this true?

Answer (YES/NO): YES